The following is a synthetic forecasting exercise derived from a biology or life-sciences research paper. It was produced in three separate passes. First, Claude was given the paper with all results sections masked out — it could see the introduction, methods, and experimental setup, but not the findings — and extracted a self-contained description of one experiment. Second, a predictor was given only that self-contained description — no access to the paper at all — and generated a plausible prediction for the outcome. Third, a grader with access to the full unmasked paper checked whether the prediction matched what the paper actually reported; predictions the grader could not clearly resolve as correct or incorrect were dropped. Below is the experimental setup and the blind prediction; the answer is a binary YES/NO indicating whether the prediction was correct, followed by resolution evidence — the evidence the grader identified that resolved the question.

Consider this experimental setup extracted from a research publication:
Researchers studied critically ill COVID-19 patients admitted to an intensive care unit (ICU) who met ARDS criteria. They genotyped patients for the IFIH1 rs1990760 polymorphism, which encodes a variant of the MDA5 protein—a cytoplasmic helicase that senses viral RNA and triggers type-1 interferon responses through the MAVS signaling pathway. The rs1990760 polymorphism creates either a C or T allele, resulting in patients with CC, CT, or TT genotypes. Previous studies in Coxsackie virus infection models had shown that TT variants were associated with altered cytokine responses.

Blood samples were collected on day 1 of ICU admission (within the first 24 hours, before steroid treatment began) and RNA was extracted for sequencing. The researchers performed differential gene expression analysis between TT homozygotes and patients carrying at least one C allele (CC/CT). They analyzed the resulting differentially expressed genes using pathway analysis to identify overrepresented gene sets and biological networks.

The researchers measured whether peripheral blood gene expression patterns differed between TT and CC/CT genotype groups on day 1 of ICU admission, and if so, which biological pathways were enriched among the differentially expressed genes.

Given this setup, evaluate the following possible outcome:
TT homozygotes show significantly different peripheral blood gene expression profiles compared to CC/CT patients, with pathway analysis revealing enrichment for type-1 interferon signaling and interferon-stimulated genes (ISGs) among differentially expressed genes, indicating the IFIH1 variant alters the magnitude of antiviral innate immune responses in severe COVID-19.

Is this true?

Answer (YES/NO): NO